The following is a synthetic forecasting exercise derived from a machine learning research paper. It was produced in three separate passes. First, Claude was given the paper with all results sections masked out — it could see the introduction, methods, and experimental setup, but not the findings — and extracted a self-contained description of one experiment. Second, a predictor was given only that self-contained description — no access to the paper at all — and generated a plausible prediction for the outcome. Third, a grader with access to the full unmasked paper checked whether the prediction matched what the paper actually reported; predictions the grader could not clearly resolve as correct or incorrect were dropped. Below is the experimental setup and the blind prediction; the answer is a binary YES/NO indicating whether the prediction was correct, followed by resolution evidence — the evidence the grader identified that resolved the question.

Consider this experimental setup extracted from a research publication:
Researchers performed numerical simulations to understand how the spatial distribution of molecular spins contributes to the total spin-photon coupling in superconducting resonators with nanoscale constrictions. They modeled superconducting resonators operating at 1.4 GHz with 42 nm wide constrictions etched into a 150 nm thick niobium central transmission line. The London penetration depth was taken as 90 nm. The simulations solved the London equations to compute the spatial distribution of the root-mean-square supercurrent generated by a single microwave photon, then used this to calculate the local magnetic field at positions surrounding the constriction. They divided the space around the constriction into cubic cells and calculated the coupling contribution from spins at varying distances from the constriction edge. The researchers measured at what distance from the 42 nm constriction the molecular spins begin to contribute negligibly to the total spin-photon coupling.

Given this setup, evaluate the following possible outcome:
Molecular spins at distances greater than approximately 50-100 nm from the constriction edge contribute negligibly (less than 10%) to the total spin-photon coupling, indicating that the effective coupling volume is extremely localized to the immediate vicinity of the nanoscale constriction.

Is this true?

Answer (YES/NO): NO